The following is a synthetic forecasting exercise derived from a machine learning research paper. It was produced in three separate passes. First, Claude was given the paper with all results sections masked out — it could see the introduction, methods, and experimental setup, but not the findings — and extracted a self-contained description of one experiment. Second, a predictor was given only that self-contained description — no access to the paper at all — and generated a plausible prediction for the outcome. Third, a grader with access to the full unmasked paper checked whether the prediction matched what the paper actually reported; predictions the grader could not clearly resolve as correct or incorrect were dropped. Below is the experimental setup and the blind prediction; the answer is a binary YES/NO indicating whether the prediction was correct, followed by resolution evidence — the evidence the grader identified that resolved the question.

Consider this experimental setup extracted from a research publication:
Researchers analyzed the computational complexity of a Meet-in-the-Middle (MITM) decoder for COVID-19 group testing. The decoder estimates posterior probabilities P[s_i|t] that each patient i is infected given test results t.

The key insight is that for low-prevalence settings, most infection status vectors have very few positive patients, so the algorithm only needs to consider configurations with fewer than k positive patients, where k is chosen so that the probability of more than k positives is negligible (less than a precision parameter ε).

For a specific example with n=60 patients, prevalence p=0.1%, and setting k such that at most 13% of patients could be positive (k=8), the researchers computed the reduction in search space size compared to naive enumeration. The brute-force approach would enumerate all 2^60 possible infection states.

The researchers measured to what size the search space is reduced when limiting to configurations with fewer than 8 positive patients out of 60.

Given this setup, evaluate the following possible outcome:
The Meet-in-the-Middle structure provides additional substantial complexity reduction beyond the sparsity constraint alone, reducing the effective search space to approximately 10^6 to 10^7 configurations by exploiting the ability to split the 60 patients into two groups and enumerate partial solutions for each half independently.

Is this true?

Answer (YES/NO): NO